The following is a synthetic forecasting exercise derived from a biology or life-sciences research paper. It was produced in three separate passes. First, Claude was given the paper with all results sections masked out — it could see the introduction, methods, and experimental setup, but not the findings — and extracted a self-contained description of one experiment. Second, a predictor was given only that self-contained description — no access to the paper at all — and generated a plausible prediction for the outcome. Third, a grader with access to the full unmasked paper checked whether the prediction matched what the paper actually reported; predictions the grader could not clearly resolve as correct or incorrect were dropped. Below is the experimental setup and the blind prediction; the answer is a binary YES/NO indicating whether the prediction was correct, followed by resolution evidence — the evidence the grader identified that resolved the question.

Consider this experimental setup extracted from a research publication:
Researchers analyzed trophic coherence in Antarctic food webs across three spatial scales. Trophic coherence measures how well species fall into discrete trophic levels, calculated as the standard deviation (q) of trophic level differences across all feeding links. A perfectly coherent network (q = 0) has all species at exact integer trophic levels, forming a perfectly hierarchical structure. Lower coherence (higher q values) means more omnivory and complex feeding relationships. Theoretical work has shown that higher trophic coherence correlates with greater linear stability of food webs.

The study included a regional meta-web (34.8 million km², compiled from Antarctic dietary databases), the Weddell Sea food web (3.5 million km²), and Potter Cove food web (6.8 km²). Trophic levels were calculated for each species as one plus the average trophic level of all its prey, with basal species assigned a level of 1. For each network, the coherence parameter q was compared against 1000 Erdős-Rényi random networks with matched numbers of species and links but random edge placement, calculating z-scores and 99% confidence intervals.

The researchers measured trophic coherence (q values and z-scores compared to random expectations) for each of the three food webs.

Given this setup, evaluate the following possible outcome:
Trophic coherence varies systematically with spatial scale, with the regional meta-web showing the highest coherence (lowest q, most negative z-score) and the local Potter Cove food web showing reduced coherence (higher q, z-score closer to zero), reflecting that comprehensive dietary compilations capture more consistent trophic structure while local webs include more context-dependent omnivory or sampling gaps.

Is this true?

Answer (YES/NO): NO